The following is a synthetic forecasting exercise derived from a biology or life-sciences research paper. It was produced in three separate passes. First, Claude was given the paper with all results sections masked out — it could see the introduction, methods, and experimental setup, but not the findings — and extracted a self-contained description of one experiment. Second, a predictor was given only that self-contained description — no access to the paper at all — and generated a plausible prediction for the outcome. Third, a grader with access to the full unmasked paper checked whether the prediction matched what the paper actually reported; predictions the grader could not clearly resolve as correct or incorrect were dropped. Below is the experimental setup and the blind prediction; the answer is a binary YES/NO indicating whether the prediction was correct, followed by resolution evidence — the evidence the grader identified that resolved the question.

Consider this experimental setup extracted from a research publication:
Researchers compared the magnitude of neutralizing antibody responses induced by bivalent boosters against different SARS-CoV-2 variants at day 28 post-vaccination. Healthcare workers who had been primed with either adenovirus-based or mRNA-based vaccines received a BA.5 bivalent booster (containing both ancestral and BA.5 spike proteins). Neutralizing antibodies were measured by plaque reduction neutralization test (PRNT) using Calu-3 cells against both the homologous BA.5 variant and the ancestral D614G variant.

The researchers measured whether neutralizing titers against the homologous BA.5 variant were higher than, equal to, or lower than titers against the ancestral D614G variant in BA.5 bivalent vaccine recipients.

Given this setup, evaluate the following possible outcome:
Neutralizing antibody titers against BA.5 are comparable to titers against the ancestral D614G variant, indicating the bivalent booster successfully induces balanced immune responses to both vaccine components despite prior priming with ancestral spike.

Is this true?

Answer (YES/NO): NO